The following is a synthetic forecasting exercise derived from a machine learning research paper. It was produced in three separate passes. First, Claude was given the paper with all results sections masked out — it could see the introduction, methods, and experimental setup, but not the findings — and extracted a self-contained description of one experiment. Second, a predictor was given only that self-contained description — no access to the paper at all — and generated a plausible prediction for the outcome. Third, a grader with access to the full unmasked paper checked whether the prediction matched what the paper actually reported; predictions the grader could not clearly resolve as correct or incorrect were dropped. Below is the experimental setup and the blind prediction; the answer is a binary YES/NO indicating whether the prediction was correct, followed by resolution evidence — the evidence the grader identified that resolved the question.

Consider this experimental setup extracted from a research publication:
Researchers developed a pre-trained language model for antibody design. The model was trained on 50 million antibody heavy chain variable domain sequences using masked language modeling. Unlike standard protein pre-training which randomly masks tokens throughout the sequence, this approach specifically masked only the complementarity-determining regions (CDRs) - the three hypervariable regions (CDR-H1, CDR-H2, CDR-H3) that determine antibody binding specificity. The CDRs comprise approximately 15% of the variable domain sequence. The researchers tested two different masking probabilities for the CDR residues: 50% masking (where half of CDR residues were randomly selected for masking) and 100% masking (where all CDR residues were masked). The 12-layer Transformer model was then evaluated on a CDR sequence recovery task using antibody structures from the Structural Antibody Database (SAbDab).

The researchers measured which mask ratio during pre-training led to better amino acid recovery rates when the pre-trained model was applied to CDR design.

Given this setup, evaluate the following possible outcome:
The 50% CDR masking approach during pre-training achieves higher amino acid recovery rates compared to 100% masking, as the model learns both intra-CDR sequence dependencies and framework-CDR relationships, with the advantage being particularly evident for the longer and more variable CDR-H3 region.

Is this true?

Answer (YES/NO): NO